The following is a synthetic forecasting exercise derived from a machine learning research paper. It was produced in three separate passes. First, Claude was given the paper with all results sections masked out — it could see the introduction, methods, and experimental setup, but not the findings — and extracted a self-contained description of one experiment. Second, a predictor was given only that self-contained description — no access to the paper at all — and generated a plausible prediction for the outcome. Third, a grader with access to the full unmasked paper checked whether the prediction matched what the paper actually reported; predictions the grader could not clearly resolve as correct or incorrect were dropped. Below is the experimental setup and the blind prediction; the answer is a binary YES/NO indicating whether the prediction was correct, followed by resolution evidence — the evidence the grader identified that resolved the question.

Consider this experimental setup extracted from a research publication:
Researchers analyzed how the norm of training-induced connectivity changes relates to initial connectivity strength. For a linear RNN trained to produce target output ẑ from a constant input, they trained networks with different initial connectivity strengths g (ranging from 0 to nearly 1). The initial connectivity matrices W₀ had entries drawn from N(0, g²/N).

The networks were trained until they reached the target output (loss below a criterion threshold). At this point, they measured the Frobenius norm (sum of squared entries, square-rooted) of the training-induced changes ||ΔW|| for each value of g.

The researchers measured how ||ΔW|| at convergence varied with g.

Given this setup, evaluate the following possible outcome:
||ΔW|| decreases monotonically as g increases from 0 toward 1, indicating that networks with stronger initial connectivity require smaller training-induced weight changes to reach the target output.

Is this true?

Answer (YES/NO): YES